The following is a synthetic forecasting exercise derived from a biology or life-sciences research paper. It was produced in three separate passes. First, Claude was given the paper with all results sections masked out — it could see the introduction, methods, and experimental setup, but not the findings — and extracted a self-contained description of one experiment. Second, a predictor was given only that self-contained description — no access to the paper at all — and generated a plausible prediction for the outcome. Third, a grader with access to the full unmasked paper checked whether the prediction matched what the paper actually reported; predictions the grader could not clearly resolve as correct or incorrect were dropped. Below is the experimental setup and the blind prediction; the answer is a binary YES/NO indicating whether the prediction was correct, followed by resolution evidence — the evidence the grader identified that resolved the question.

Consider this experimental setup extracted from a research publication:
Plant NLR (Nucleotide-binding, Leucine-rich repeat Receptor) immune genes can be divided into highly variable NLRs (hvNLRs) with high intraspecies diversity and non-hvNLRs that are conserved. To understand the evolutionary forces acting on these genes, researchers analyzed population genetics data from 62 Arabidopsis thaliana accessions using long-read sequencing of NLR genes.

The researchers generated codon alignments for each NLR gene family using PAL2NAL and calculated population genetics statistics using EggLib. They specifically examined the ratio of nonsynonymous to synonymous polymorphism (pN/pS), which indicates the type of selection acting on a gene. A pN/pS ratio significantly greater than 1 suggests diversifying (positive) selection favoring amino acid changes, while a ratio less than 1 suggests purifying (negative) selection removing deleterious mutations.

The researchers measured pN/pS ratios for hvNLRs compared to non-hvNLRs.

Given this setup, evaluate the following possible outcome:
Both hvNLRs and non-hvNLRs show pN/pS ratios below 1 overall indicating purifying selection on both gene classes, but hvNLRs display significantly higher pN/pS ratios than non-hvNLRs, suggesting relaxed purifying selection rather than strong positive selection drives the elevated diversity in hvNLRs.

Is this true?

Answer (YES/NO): NO